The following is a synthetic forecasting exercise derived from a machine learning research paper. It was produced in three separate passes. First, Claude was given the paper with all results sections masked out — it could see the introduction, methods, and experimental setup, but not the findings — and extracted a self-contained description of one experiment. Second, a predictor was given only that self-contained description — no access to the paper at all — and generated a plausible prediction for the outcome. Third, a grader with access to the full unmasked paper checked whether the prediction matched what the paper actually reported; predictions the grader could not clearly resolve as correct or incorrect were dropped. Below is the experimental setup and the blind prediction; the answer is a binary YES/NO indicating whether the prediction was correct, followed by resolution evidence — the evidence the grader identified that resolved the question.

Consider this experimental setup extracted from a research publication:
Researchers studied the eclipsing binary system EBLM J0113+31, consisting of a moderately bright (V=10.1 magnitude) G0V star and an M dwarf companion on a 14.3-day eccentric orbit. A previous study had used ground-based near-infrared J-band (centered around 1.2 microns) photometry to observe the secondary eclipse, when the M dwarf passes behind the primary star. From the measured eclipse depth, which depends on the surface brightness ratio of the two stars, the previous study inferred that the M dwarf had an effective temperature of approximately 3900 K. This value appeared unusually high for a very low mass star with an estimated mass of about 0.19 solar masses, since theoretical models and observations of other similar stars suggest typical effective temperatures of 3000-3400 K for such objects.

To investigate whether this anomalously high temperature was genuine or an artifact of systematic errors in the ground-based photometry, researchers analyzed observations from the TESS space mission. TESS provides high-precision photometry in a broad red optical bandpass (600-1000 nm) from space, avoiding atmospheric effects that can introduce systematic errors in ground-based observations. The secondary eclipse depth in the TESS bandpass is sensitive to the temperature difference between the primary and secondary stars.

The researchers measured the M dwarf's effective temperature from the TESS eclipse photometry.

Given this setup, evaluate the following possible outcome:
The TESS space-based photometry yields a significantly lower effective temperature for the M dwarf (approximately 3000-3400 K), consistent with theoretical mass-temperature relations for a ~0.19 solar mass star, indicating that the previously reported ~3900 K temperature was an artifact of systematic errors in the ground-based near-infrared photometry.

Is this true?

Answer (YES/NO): YES